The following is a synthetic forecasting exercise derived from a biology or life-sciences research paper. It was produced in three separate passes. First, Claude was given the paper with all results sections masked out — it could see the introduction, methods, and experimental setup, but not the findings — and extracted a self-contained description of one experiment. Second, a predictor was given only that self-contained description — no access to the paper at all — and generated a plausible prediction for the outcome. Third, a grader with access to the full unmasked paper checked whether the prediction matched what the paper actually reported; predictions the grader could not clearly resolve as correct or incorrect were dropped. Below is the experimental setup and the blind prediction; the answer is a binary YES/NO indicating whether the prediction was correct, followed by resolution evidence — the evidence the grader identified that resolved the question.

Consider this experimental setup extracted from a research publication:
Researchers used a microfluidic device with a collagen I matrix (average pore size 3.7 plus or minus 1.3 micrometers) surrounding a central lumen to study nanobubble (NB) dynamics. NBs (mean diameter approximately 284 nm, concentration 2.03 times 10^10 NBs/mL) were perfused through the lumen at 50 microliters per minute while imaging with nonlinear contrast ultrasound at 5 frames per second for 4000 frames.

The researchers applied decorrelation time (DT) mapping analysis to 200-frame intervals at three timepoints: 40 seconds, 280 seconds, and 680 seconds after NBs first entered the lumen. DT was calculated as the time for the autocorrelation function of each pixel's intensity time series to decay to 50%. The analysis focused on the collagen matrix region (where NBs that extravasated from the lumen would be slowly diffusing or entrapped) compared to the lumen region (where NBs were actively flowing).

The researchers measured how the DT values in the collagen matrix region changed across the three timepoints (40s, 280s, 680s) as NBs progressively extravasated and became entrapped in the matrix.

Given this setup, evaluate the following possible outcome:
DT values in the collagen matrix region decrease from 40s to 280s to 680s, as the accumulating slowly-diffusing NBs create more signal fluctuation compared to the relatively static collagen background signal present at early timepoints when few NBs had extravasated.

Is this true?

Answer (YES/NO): NO